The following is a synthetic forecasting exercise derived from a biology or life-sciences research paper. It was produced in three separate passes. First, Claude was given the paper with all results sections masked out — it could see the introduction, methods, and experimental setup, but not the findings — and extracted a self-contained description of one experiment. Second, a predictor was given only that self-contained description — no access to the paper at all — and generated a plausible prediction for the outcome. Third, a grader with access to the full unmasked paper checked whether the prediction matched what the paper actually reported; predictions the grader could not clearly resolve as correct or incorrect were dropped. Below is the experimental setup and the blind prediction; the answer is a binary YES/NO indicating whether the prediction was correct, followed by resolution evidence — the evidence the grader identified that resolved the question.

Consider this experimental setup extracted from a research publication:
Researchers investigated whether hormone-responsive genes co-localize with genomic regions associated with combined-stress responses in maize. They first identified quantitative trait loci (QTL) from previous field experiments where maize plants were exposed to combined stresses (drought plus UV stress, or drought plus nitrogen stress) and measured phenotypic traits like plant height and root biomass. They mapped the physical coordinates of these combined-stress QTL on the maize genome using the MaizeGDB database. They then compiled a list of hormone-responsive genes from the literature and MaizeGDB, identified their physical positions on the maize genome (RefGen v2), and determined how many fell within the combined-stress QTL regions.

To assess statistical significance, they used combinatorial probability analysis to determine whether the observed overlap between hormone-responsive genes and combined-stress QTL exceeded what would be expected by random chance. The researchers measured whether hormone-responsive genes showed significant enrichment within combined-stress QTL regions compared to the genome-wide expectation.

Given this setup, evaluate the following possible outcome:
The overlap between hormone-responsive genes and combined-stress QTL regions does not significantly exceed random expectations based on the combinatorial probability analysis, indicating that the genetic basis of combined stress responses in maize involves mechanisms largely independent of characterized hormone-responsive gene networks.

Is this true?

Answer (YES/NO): NO